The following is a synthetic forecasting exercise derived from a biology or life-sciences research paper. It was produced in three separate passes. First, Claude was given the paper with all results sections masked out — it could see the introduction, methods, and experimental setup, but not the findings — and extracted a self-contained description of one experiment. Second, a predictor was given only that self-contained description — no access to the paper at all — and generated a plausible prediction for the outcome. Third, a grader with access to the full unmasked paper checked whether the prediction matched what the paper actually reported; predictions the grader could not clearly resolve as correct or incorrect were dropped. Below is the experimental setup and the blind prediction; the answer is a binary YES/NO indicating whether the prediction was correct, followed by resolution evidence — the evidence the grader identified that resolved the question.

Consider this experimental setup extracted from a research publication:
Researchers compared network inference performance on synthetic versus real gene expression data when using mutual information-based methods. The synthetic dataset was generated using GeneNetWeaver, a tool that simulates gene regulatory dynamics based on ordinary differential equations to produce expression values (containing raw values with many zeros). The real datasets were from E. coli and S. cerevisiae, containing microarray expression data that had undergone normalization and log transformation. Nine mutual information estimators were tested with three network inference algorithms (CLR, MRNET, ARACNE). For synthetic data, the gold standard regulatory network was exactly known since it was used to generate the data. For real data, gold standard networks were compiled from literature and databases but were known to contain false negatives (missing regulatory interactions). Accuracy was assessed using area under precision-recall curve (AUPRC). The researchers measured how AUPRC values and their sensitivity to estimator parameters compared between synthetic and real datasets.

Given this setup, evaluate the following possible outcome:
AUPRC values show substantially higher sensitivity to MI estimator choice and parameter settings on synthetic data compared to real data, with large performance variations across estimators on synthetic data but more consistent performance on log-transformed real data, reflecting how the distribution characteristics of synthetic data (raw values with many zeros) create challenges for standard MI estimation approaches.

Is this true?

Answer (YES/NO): YES